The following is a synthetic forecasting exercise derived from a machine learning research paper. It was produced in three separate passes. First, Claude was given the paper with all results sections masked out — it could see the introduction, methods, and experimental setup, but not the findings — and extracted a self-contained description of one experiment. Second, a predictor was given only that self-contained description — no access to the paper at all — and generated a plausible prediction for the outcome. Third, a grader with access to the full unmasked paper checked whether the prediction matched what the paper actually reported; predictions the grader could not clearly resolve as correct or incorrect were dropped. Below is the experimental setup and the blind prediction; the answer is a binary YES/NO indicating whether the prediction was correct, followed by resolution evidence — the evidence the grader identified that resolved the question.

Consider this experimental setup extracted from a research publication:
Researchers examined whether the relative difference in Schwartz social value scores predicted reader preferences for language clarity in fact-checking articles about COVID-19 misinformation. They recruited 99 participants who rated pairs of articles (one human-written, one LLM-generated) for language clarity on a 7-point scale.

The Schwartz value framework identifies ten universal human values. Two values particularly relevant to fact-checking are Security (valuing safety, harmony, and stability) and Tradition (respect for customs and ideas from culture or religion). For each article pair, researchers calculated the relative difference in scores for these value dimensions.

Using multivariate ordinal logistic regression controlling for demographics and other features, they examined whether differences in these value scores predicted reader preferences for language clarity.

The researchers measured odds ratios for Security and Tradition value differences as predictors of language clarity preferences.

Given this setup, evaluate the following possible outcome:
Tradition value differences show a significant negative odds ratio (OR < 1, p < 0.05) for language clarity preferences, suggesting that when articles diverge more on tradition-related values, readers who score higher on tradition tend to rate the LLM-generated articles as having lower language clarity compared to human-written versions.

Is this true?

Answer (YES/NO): NO